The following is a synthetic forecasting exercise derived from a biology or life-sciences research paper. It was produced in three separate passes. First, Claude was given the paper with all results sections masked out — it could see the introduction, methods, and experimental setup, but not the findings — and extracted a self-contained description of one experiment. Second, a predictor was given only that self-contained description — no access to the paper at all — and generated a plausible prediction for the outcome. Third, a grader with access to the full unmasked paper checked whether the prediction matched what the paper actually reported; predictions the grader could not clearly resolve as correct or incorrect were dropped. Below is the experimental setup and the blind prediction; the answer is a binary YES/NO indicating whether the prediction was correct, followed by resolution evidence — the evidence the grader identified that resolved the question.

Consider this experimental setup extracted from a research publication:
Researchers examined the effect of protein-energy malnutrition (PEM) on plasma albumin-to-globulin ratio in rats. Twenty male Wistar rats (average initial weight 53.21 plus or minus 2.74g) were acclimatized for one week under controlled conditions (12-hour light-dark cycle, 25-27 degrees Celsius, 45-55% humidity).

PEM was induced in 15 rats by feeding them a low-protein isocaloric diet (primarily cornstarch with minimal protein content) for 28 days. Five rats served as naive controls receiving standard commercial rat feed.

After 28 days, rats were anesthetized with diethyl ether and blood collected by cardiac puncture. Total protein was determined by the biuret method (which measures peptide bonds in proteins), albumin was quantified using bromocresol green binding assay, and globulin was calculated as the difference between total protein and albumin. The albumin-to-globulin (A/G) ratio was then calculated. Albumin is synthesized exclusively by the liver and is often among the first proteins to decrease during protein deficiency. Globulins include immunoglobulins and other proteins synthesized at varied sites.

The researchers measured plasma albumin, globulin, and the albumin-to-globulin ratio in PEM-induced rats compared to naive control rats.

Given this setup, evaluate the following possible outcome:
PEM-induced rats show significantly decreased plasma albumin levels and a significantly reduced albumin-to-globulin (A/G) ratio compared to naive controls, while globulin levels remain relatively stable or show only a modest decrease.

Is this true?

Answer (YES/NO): NO